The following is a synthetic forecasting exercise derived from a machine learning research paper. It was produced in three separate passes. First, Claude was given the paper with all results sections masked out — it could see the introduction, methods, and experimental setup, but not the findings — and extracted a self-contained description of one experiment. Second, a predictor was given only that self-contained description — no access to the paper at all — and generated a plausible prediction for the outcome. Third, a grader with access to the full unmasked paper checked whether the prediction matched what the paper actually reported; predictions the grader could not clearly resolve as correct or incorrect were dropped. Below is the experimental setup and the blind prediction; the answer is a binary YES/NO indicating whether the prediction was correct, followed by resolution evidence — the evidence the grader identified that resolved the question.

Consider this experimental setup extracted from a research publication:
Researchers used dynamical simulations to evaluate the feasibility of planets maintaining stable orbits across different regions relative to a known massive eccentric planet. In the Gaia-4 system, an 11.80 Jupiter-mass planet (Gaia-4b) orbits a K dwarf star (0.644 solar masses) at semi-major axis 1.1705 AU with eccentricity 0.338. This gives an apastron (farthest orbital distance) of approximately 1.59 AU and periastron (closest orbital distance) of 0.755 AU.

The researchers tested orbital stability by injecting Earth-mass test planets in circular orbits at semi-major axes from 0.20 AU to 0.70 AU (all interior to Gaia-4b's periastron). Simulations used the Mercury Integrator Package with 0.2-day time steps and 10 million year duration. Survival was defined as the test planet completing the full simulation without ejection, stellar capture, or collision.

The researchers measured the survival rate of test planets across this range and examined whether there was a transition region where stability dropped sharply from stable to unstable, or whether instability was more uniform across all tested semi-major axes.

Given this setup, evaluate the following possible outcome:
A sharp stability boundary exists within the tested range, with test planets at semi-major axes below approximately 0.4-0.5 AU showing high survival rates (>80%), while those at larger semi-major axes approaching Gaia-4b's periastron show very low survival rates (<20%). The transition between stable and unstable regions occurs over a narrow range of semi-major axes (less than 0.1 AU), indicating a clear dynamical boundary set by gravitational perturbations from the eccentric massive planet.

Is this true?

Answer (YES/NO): NO